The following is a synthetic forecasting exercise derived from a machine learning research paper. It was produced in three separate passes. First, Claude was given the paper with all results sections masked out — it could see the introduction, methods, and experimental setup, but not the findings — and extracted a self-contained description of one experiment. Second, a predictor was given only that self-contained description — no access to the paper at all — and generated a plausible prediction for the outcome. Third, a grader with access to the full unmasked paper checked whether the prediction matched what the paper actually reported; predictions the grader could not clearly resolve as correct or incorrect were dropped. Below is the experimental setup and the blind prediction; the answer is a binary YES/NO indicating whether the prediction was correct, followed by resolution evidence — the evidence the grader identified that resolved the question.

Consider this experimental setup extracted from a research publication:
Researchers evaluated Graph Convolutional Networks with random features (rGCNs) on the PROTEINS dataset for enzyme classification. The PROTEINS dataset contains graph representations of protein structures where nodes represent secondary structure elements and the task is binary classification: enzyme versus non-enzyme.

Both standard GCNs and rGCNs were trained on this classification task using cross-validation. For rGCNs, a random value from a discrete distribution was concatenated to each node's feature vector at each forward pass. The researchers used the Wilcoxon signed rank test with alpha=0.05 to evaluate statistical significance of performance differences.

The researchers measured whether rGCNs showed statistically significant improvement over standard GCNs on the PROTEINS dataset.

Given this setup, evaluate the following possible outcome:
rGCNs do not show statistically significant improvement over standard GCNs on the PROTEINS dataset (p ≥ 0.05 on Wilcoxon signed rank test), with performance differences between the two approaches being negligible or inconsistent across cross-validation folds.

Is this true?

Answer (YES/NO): NO